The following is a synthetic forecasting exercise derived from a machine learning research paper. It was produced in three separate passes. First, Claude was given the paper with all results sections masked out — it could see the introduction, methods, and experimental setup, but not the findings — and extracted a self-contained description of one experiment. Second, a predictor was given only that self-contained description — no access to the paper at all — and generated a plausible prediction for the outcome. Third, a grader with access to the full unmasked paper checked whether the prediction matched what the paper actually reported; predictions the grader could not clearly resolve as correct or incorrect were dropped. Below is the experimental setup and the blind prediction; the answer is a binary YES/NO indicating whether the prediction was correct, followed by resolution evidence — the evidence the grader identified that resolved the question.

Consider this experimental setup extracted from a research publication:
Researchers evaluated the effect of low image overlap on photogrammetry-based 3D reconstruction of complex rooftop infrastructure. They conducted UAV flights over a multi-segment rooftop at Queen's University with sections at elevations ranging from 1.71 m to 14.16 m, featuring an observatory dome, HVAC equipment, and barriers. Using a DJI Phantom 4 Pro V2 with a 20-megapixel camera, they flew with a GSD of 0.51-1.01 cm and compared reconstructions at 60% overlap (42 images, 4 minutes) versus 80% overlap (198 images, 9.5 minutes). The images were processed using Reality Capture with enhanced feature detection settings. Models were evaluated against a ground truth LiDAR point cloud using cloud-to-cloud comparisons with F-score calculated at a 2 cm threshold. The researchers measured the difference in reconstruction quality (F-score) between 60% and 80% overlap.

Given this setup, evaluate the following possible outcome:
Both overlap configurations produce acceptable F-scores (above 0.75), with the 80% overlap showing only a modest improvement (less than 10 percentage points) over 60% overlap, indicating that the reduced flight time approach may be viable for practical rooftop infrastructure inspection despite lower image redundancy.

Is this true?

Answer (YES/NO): NO